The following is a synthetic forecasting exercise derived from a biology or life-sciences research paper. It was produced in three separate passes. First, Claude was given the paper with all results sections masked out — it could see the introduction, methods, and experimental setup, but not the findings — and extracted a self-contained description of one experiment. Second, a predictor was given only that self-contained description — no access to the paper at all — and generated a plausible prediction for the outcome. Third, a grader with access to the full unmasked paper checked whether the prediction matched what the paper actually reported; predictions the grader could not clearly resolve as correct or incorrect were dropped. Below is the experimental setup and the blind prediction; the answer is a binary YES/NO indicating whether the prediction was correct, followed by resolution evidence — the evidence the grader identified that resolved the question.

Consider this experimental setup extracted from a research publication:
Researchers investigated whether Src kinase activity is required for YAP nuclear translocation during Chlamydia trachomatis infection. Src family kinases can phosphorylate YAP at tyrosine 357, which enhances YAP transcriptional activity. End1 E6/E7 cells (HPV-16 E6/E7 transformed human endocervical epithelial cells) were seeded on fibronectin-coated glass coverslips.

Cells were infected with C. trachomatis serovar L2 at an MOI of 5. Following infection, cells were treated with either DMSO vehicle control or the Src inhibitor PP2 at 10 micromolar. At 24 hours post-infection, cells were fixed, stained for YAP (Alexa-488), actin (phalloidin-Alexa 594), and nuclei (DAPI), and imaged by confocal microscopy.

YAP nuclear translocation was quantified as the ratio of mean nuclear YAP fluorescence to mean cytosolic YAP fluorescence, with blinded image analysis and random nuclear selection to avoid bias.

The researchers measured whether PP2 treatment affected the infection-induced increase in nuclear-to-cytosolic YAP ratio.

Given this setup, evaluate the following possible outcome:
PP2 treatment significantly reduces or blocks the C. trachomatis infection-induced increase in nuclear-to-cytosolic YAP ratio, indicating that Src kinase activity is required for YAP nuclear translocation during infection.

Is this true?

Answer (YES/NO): YES